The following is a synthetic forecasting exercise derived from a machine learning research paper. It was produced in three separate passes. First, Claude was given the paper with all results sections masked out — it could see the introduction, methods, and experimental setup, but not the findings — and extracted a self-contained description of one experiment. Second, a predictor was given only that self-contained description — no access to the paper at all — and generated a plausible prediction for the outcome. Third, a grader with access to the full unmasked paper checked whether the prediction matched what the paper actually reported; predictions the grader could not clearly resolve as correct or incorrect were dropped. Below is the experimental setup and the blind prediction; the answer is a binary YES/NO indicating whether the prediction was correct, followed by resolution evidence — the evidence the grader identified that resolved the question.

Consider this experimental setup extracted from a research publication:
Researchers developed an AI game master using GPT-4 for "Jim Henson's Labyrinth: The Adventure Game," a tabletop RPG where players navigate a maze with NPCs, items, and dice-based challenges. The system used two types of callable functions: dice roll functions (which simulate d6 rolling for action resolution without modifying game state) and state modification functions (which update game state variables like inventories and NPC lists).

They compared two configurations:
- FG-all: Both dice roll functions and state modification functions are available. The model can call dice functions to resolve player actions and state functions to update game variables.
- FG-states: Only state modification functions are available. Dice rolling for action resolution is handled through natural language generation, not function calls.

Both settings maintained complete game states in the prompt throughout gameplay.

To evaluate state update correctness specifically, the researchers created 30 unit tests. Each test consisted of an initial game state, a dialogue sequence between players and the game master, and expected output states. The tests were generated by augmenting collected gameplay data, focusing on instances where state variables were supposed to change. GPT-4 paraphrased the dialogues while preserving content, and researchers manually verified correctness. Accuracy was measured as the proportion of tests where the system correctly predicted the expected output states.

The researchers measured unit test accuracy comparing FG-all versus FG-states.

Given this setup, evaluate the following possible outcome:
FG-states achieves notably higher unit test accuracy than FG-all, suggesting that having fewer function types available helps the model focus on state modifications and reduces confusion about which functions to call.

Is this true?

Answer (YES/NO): YES